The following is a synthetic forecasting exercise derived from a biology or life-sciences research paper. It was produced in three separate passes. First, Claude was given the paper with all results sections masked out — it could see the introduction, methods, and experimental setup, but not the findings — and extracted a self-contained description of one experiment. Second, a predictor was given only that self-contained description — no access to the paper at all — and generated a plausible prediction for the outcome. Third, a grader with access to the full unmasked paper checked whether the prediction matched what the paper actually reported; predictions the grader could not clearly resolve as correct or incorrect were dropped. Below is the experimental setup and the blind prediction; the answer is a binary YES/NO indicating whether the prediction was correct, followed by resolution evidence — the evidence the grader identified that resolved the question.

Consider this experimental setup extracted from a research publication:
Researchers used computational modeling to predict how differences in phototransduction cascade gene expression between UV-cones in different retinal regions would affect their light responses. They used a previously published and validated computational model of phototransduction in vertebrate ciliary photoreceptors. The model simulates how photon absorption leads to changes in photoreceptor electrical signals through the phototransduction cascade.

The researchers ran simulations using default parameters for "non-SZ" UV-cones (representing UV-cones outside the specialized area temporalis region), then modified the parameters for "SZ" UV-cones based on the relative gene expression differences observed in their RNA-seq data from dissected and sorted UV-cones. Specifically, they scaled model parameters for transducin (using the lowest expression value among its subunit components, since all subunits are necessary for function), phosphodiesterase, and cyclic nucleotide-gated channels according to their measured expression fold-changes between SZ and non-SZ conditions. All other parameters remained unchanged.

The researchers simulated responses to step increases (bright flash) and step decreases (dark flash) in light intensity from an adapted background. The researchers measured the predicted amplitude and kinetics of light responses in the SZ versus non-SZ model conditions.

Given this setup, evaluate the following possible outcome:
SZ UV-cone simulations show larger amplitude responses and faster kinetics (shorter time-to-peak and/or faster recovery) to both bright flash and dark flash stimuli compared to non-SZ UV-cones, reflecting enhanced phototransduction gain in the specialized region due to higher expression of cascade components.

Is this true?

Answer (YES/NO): NO